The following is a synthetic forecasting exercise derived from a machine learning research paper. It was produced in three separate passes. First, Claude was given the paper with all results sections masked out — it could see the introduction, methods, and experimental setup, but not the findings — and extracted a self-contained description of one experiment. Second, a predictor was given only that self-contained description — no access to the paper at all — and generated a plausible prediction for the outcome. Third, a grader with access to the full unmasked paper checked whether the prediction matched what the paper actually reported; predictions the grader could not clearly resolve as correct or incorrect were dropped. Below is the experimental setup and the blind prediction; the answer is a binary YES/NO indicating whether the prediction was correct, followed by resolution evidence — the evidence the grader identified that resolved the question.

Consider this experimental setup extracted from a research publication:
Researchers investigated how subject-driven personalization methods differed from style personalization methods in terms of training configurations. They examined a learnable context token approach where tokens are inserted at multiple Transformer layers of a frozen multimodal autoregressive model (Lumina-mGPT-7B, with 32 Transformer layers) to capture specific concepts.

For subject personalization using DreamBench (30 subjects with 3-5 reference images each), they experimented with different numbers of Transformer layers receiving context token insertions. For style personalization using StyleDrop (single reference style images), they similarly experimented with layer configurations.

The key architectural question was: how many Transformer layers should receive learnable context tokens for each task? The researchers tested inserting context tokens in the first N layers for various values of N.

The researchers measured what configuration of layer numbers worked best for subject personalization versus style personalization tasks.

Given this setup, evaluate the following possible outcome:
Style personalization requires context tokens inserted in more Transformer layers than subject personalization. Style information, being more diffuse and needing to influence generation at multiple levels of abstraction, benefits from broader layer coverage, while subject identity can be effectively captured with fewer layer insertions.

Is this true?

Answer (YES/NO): NO